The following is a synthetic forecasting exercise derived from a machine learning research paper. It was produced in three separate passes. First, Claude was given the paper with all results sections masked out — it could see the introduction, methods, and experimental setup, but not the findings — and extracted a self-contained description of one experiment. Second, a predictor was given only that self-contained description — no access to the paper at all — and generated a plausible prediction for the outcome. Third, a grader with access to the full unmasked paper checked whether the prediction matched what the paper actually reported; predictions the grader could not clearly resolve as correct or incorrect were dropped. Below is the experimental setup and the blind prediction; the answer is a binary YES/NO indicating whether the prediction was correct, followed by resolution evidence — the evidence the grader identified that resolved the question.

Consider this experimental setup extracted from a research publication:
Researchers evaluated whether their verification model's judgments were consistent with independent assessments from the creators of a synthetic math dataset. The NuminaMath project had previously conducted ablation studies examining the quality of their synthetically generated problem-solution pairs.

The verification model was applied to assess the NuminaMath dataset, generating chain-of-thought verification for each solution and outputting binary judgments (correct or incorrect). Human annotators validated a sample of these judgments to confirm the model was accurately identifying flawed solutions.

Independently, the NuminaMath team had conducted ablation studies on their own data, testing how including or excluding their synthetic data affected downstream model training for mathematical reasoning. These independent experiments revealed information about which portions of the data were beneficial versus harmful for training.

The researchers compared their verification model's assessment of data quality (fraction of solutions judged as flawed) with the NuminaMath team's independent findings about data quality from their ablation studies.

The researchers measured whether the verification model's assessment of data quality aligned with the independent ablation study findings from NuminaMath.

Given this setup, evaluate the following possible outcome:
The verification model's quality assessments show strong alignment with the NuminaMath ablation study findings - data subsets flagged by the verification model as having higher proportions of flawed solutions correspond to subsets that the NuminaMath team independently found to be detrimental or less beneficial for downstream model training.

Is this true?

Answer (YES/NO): NO